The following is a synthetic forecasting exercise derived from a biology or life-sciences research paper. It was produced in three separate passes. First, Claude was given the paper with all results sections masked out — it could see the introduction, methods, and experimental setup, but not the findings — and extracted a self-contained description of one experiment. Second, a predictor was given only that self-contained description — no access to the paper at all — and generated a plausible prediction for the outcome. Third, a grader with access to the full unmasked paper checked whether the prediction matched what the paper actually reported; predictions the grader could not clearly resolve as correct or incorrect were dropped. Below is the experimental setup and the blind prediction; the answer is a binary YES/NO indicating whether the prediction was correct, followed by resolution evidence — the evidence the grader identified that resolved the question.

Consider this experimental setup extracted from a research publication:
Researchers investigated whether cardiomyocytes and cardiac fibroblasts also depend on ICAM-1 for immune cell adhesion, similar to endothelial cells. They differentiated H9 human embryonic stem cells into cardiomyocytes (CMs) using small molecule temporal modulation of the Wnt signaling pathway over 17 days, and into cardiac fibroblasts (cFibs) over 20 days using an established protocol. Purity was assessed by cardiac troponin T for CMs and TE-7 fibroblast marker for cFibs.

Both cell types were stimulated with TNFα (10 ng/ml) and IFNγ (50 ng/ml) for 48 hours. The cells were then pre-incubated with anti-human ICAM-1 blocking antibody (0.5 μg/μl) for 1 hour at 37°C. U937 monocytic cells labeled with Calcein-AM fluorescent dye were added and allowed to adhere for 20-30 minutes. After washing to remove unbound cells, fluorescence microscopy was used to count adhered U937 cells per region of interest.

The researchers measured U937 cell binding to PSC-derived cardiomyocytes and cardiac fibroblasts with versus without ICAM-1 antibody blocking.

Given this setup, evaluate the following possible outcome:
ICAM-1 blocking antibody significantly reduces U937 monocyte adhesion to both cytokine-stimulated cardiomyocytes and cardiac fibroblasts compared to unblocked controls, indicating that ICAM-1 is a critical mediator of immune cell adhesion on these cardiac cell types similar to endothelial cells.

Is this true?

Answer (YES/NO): YES